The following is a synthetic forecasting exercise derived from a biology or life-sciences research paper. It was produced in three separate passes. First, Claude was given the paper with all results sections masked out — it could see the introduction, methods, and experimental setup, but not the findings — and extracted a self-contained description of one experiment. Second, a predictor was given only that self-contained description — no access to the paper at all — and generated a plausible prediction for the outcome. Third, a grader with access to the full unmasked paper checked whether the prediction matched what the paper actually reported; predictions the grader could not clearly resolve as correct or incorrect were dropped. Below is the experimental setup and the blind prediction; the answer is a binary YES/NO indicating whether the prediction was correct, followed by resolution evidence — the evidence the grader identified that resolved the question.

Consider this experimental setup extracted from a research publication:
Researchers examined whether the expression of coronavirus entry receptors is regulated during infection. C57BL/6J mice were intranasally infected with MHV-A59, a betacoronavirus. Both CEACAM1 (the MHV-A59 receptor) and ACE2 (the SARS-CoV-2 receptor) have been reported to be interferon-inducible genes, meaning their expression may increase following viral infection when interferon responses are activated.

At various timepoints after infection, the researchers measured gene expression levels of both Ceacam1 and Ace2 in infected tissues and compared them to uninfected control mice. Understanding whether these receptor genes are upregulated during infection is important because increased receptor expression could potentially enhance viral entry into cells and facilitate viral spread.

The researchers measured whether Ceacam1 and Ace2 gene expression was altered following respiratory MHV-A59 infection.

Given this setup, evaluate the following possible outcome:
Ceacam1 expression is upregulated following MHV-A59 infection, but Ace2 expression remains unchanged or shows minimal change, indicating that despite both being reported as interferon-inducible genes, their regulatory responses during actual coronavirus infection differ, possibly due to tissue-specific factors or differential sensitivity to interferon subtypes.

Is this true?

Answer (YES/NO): NO